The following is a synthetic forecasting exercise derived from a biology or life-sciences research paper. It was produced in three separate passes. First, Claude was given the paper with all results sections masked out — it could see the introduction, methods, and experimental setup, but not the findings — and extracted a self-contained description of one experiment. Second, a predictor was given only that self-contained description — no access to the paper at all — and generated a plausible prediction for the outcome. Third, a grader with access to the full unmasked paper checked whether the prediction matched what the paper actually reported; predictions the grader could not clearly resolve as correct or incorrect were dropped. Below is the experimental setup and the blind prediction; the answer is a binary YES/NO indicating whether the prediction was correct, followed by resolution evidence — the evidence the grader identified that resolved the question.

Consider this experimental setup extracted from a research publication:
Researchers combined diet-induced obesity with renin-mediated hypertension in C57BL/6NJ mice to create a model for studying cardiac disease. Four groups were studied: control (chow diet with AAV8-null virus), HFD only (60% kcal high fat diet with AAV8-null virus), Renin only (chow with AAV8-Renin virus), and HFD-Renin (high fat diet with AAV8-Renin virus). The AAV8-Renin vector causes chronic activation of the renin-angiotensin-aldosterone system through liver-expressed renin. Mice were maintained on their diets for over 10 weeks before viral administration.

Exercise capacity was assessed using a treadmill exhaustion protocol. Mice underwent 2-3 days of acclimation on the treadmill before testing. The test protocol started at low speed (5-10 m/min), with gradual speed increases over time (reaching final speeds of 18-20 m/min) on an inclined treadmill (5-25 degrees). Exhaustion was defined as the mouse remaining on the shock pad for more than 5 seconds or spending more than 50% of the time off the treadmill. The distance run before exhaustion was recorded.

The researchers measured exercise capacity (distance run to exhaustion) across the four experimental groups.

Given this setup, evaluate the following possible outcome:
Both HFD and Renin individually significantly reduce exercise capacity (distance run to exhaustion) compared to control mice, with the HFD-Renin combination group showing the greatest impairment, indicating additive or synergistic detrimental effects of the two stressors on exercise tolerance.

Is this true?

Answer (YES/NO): NO